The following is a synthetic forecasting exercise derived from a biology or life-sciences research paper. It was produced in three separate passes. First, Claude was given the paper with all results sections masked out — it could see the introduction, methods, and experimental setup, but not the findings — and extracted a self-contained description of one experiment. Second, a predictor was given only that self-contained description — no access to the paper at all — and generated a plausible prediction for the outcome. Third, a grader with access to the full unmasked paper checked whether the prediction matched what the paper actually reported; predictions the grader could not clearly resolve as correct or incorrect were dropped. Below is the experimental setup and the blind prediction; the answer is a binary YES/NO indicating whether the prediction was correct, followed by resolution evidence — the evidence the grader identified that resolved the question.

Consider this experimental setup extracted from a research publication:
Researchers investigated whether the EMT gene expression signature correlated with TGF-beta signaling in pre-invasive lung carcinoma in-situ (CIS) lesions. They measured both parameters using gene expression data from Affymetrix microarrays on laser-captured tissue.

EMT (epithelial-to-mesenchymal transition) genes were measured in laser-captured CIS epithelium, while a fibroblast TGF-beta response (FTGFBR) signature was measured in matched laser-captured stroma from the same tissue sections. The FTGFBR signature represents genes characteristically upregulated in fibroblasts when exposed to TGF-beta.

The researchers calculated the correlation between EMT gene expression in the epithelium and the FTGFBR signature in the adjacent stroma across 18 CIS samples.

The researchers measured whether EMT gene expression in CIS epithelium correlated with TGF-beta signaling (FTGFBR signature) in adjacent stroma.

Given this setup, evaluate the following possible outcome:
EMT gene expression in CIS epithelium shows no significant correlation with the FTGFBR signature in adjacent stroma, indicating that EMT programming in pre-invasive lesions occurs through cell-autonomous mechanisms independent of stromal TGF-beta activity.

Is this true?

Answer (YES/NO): NO